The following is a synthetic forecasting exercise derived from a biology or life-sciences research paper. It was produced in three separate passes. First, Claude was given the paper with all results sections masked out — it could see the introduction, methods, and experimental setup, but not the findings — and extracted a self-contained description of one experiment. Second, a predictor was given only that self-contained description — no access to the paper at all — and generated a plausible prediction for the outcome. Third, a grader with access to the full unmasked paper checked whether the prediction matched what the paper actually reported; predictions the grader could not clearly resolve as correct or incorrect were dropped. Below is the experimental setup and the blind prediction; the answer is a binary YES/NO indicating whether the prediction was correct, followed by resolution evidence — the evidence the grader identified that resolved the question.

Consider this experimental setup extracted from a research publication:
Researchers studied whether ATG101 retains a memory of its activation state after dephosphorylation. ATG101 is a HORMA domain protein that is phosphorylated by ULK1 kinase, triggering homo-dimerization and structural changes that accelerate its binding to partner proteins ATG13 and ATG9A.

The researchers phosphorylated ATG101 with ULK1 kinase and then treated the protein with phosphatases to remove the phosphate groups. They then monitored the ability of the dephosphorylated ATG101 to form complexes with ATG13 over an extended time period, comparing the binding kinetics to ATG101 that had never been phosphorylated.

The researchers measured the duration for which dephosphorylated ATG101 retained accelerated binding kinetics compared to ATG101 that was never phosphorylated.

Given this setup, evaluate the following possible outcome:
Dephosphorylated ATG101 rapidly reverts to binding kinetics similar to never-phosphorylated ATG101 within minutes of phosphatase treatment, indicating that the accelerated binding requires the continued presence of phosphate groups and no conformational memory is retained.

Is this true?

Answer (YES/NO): NO